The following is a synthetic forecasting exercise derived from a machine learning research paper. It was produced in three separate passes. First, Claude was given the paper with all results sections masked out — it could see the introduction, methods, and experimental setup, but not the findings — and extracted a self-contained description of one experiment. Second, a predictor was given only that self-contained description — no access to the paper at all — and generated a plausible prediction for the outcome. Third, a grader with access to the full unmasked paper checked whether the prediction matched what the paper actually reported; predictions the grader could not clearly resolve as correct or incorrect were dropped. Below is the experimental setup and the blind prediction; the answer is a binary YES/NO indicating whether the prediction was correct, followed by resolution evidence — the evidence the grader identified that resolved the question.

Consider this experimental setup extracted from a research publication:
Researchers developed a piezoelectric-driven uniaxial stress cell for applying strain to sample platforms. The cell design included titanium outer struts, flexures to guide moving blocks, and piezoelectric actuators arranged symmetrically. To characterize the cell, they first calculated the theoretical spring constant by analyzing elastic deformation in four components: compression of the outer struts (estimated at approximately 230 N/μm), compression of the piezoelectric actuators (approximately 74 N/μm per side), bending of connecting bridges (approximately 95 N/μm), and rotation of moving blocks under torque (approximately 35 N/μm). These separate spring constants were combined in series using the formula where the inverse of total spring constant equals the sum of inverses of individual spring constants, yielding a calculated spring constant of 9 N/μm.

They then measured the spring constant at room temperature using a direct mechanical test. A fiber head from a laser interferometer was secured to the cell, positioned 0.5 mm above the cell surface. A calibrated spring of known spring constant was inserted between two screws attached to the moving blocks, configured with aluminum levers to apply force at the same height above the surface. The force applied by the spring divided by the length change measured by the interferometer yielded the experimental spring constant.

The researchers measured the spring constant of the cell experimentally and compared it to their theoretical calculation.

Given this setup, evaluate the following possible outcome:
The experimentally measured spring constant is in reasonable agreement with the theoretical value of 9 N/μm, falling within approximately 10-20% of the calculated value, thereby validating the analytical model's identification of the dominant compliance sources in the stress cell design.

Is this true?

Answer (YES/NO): NO